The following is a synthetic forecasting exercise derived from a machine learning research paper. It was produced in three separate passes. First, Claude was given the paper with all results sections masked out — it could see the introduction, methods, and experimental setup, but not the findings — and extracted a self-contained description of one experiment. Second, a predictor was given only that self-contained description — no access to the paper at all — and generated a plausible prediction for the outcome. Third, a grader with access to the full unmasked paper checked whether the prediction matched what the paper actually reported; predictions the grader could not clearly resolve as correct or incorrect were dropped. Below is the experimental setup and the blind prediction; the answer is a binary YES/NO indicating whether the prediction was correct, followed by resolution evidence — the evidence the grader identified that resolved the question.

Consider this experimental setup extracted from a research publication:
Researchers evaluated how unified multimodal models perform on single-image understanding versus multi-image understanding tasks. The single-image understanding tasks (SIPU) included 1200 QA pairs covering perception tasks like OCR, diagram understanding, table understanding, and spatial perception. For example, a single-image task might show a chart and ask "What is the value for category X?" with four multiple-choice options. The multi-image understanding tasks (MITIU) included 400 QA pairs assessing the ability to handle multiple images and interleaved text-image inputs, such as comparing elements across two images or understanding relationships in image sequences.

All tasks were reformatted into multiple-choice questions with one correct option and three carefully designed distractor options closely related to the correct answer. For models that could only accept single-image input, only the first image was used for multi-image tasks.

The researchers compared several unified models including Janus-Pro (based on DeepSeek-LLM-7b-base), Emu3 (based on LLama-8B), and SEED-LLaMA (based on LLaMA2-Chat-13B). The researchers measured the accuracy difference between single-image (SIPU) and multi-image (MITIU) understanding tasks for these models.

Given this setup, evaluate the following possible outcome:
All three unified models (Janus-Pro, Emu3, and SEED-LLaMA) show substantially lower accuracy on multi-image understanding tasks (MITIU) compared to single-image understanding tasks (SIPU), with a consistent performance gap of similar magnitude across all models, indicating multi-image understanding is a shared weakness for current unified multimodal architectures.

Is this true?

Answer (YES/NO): YES